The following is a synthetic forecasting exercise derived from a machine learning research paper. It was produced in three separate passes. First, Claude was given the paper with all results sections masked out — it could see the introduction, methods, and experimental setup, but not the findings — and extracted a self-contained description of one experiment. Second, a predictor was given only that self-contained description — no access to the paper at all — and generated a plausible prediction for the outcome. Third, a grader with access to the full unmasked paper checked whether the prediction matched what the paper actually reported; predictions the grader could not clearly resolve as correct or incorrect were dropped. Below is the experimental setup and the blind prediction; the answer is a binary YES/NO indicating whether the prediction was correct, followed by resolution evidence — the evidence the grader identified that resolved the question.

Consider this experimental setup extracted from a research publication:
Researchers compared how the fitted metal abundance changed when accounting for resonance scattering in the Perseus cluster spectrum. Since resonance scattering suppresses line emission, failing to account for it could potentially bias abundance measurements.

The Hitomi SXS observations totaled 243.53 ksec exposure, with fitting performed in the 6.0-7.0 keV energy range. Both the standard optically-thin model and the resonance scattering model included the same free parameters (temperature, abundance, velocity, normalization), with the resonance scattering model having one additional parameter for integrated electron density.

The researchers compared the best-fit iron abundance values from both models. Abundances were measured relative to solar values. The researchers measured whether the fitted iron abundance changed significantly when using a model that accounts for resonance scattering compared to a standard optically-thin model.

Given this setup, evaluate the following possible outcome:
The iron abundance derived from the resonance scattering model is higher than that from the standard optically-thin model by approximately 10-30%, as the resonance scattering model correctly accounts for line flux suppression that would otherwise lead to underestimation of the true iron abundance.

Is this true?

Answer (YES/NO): NO